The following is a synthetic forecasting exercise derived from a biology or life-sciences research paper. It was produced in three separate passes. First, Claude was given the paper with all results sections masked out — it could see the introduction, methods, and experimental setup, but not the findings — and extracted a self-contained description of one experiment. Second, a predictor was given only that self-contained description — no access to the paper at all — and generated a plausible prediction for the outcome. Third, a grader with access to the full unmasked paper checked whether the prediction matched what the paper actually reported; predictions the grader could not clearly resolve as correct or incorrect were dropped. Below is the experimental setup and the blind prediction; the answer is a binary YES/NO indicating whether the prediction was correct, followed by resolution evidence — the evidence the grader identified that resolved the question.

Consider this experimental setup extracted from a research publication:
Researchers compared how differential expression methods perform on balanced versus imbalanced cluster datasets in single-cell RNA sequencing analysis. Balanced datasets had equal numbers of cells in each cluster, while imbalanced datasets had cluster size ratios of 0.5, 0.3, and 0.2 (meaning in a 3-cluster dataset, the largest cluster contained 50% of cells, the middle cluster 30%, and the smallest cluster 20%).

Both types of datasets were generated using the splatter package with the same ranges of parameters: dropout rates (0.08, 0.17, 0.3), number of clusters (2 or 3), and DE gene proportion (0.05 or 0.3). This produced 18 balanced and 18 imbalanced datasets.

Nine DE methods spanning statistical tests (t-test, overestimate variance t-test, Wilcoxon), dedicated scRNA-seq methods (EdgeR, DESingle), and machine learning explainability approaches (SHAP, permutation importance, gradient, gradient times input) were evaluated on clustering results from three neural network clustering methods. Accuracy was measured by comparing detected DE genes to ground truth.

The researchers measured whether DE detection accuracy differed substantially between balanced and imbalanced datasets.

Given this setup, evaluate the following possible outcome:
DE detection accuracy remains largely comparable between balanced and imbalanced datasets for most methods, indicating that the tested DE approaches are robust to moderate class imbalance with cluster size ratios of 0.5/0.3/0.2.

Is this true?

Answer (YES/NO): YES